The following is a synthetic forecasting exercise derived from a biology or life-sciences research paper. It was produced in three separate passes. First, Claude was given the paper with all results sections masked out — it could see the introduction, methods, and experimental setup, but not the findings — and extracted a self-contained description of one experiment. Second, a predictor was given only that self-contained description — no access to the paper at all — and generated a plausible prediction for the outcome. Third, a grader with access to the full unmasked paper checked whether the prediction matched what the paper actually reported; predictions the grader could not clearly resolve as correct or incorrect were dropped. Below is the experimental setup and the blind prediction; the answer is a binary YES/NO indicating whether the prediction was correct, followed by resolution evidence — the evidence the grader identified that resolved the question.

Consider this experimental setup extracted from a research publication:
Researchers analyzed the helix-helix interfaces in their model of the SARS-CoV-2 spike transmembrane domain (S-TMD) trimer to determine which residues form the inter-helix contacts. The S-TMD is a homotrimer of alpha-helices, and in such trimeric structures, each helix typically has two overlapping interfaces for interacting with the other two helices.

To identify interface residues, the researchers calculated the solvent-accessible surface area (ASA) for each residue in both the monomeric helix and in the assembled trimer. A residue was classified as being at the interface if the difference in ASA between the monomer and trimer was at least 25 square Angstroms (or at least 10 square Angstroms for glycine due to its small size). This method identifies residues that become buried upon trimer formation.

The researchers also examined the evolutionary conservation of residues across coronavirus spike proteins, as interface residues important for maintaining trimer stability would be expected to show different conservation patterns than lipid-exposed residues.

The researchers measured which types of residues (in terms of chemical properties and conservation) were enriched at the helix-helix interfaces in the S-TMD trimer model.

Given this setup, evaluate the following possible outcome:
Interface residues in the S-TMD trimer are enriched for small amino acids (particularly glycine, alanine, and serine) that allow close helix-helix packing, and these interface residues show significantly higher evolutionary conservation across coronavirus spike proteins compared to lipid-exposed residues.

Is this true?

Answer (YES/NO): NO